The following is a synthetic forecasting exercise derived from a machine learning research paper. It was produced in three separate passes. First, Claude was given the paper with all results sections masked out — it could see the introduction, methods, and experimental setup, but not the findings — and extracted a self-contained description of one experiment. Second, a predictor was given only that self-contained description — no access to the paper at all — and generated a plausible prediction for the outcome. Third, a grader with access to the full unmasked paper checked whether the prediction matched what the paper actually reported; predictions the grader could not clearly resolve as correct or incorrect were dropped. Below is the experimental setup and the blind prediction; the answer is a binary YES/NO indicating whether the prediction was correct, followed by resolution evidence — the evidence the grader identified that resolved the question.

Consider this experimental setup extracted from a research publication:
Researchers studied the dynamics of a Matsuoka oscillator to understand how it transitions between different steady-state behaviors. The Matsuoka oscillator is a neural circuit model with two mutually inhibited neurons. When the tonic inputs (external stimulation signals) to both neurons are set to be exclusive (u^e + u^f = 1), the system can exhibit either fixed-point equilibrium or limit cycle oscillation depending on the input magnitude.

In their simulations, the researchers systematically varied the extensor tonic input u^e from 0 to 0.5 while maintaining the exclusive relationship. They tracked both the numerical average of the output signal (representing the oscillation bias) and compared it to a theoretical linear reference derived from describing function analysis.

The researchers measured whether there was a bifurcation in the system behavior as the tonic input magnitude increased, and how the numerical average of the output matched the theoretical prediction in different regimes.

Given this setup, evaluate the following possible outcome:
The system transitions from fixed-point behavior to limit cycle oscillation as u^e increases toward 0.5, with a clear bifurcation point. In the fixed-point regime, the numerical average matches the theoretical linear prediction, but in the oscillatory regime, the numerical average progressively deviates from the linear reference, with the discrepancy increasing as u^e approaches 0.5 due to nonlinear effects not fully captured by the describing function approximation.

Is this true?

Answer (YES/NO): NO